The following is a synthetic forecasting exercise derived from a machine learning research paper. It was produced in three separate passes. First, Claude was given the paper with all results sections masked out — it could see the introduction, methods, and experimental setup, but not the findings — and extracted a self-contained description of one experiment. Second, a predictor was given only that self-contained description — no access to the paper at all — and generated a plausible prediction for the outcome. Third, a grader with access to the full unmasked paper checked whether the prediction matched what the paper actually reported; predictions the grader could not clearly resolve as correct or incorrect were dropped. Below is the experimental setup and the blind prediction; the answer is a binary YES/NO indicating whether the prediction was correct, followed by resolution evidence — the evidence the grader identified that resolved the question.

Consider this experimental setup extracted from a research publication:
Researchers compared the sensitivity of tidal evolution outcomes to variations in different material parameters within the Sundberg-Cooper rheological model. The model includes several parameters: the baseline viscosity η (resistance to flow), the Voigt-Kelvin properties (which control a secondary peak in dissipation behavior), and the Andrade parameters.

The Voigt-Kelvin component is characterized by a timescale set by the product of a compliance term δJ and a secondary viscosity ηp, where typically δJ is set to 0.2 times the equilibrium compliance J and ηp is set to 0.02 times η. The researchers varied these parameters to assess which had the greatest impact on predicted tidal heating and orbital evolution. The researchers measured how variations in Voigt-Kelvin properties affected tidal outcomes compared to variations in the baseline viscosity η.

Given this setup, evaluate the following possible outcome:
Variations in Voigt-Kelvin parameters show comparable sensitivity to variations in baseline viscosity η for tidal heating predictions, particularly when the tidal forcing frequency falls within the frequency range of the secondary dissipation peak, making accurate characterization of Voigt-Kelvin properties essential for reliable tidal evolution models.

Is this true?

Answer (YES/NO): NO